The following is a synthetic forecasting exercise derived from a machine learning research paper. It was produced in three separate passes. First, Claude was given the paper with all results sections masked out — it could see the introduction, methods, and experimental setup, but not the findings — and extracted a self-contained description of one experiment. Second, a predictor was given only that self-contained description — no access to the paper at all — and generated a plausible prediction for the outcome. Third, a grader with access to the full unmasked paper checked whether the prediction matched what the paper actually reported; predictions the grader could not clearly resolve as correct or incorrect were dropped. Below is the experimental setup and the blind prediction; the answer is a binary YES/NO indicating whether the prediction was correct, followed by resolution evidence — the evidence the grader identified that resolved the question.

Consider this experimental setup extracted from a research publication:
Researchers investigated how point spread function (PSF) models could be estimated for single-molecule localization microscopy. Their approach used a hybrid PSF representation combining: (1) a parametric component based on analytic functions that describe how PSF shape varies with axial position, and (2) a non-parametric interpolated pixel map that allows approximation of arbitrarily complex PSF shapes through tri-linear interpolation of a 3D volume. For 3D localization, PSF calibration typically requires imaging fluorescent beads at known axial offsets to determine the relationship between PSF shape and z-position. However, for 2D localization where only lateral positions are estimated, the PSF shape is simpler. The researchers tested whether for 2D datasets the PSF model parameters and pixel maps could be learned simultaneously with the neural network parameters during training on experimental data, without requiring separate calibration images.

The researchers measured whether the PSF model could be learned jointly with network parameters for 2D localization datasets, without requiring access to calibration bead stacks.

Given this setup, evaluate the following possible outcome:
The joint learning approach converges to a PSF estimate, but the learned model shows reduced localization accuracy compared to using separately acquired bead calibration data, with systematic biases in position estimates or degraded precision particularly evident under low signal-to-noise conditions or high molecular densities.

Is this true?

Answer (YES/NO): NO